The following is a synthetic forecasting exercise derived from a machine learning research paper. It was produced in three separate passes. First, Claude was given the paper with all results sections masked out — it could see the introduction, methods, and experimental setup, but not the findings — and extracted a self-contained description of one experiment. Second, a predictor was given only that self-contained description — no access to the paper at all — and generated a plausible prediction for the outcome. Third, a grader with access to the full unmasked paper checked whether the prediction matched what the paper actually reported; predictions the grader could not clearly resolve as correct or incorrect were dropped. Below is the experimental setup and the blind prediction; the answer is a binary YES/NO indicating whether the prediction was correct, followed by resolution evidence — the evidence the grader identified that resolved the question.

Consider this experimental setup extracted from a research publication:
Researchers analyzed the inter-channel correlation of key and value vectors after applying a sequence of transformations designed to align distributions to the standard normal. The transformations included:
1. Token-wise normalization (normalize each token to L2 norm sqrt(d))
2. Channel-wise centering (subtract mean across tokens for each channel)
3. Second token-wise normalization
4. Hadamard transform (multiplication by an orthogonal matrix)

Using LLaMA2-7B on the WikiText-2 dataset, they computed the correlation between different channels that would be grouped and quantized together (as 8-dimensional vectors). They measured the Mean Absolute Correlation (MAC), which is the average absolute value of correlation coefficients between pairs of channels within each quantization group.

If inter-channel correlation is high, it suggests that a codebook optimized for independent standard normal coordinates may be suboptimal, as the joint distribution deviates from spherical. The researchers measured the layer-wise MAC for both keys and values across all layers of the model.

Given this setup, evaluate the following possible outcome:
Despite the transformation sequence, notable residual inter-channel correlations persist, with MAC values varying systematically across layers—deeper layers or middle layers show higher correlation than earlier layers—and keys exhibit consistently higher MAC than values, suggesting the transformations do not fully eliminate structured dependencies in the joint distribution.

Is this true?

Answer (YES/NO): NO